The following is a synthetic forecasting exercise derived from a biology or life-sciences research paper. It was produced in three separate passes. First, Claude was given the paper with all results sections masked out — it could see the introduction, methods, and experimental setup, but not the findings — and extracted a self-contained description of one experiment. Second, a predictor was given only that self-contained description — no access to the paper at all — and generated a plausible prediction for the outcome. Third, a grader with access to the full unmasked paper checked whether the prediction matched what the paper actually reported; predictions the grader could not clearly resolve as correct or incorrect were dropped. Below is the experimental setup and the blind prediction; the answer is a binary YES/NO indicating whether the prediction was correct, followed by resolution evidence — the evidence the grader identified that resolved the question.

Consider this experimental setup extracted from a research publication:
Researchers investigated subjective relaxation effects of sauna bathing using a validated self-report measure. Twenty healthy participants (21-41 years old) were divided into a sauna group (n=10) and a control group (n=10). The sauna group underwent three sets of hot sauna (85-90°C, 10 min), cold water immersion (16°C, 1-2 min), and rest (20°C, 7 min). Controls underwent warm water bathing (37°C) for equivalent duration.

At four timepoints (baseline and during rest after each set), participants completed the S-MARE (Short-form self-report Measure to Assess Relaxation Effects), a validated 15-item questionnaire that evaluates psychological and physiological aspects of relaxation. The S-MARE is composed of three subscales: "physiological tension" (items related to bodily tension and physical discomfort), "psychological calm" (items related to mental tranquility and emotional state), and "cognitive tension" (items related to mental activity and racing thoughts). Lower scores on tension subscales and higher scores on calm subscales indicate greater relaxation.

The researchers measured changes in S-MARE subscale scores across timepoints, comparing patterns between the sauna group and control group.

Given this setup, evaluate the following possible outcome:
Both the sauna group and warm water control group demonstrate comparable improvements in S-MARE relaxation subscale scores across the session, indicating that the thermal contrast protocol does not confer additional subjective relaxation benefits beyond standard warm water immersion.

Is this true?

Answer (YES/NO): NO